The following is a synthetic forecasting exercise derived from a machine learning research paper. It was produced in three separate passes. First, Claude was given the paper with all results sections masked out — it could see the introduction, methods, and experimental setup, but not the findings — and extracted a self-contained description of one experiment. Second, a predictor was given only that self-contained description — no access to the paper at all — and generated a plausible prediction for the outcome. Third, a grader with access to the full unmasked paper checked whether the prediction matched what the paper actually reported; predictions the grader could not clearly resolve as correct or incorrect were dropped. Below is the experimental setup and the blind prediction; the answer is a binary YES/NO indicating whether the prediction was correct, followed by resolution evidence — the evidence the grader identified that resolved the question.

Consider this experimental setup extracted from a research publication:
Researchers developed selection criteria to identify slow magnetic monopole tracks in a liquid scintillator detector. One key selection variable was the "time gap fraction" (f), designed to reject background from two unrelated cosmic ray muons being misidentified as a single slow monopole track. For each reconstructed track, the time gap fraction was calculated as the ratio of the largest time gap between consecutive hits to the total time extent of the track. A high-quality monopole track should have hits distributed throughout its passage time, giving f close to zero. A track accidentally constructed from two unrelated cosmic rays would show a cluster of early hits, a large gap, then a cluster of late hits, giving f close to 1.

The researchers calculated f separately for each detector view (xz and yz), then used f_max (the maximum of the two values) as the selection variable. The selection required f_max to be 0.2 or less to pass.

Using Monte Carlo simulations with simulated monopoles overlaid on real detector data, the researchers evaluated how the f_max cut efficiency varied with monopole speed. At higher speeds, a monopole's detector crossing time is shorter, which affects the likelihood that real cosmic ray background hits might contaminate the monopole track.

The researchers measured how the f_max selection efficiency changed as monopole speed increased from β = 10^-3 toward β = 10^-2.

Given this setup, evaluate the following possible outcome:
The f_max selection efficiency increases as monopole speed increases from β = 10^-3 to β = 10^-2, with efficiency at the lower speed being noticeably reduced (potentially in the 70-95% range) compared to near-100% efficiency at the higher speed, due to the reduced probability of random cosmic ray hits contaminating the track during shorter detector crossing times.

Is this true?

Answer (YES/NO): NO